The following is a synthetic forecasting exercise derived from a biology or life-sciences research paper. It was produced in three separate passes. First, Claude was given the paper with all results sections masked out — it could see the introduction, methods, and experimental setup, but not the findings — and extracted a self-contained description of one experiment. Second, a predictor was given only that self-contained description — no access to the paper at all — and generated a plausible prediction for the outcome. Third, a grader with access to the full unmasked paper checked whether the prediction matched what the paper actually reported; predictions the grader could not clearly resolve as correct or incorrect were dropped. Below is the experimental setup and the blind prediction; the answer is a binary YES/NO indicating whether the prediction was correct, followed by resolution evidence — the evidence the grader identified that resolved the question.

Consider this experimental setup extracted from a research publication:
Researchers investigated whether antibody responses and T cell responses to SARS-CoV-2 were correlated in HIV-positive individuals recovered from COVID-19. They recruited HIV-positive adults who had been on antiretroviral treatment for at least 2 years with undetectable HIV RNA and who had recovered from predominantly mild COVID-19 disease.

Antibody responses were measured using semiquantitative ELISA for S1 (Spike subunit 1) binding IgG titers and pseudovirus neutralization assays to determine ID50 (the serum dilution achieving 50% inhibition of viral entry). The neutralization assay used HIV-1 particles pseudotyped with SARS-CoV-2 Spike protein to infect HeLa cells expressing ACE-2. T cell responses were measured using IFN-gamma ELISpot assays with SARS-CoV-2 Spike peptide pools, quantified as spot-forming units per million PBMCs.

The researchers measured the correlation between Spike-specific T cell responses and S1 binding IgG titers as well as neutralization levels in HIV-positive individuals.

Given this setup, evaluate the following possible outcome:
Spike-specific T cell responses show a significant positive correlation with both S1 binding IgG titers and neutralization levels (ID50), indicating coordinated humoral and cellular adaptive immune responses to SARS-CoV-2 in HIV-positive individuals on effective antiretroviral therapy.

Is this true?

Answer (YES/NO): NO